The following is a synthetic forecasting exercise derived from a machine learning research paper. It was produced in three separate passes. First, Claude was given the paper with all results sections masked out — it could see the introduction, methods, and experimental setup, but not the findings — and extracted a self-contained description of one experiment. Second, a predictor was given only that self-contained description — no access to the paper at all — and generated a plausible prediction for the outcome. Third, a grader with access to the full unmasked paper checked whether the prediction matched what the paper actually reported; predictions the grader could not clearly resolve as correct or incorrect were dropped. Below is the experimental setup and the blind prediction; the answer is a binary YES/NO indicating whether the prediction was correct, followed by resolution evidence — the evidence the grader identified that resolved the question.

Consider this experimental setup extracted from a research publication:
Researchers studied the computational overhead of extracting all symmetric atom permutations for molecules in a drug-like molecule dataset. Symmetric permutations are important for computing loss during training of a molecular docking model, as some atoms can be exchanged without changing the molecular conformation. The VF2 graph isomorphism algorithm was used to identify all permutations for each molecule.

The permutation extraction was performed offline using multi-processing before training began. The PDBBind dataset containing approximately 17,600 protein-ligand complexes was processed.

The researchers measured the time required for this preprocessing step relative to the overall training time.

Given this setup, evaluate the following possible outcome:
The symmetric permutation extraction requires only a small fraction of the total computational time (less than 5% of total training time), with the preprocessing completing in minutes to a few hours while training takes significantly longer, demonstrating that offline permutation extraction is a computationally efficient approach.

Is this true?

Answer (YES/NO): NO